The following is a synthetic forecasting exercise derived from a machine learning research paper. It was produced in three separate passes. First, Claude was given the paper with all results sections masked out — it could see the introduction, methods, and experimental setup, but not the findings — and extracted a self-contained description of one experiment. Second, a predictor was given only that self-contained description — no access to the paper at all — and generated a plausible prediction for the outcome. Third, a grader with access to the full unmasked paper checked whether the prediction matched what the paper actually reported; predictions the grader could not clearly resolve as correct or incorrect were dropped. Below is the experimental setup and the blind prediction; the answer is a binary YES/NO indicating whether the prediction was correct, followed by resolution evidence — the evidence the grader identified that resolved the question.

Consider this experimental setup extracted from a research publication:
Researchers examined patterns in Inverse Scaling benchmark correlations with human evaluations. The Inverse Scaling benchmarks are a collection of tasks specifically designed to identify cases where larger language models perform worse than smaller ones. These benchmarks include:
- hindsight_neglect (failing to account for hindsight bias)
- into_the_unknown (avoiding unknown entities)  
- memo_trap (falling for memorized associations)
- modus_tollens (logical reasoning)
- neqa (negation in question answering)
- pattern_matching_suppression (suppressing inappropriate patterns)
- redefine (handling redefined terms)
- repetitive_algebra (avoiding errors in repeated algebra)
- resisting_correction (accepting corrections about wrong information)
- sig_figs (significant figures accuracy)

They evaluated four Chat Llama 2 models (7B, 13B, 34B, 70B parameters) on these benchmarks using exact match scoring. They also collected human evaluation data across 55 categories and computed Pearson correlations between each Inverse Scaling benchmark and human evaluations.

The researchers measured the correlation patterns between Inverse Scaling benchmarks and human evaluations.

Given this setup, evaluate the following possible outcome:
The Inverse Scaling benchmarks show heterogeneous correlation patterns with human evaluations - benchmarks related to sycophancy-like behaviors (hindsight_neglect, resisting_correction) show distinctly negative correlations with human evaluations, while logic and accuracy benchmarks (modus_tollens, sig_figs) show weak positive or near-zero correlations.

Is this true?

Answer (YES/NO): NO